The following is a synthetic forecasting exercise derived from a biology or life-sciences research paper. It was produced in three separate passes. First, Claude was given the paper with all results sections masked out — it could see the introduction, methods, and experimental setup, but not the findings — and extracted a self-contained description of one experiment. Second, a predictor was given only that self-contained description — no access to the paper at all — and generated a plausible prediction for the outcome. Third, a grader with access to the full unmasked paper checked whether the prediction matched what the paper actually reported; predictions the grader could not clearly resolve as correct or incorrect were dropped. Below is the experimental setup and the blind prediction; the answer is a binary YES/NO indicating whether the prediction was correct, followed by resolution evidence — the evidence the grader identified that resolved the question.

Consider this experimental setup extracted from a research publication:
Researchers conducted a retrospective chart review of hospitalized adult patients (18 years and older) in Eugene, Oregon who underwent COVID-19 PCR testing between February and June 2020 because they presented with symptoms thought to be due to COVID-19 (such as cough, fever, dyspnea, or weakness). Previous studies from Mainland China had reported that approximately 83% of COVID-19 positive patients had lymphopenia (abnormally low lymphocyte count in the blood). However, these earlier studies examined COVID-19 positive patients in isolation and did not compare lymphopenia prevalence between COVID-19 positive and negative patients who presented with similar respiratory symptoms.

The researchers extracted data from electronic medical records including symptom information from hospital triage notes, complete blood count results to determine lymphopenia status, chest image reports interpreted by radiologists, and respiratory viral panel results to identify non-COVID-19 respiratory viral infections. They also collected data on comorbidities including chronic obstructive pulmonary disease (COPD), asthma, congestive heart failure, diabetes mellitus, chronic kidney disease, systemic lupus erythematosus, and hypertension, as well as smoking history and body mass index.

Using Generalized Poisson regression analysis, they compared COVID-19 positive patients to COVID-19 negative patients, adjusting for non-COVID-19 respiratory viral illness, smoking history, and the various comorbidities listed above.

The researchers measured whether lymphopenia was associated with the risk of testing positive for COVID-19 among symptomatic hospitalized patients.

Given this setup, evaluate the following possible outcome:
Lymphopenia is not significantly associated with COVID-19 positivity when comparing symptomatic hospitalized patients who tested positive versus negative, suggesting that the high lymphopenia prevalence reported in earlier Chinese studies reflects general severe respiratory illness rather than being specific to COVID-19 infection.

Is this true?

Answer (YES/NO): YES